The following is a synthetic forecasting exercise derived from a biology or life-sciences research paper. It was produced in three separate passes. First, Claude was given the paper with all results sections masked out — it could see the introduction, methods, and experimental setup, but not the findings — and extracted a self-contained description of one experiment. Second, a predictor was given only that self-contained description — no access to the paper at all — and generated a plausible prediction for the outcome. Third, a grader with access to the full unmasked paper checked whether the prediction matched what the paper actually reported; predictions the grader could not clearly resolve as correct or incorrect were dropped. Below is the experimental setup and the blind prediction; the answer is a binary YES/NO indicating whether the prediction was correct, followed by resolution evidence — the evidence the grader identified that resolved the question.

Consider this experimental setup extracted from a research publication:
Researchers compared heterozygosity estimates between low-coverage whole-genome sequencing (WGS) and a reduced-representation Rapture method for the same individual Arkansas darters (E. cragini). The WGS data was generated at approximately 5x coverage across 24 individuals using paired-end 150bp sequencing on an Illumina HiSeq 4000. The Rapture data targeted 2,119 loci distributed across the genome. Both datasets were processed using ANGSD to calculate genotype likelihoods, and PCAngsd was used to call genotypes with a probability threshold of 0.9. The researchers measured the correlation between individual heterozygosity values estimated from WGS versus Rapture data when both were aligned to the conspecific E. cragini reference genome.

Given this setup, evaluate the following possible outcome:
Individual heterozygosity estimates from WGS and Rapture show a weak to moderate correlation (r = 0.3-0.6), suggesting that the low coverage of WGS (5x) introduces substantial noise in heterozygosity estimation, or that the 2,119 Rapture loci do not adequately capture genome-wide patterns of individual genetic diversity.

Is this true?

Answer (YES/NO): NO